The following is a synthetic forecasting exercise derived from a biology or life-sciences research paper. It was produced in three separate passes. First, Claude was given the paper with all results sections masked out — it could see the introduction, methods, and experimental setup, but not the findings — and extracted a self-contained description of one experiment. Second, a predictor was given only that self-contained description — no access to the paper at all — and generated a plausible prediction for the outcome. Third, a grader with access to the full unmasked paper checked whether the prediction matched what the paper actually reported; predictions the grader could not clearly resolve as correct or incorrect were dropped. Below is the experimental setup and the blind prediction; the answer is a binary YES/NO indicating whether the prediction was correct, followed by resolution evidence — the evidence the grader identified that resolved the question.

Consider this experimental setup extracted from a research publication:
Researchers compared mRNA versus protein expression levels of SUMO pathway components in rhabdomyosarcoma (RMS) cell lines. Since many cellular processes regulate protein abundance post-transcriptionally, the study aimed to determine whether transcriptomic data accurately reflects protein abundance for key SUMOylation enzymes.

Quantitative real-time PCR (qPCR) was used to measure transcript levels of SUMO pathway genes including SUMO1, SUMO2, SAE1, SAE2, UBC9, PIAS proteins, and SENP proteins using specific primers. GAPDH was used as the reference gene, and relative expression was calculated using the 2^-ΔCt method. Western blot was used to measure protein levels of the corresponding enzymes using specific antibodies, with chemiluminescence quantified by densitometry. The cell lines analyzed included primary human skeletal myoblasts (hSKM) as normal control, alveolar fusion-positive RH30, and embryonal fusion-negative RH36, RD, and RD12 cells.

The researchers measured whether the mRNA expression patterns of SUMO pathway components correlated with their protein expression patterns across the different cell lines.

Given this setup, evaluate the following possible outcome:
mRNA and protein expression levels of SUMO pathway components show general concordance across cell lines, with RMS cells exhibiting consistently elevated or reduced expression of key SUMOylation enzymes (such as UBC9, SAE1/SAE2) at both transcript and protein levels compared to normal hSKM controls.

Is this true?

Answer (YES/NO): YES